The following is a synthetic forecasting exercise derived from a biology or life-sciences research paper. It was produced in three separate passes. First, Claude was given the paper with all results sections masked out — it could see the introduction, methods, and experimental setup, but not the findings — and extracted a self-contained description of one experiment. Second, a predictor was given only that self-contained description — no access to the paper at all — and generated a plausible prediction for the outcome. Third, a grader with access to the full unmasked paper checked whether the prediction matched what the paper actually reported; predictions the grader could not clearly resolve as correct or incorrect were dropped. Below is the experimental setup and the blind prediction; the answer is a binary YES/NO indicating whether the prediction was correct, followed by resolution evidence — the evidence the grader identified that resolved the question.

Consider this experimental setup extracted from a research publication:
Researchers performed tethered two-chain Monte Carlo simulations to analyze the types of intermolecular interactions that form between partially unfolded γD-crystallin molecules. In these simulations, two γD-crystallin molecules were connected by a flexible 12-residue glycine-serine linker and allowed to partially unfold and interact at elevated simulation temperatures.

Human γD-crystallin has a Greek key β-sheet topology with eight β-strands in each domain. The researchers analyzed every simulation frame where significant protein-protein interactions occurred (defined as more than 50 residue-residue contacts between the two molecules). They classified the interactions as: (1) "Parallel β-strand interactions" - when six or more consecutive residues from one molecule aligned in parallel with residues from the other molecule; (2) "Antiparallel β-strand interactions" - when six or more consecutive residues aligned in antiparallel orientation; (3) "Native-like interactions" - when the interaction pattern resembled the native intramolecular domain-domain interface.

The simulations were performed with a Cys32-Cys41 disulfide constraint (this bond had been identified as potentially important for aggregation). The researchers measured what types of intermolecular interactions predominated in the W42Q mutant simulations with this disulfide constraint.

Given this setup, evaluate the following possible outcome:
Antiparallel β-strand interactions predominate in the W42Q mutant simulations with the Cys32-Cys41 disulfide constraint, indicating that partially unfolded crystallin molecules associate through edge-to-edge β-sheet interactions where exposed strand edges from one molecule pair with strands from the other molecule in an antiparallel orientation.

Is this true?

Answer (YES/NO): YES